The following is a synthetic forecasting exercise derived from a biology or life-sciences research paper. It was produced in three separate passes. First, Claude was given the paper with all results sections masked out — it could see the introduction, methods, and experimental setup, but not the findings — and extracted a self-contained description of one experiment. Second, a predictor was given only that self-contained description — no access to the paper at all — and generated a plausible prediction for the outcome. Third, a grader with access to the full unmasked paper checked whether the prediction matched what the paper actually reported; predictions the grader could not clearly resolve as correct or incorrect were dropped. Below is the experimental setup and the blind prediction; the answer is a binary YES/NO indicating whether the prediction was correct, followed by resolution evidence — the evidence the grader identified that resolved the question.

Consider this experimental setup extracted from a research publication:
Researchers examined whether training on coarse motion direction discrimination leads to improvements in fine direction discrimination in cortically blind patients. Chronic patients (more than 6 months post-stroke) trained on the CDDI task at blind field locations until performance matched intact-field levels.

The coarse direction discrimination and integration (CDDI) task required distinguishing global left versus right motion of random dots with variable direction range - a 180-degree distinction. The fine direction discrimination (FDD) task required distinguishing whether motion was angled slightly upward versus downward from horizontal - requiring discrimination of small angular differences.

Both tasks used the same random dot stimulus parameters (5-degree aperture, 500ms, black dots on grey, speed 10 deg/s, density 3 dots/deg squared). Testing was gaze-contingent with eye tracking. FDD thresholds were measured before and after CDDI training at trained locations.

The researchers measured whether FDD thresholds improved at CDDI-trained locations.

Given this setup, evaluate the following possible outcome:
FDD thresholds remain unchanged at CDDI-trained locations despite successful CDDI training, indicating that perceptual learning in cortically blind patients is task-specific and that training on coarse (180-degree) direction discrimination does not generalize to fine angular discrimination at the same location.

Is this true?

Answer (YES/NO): NO